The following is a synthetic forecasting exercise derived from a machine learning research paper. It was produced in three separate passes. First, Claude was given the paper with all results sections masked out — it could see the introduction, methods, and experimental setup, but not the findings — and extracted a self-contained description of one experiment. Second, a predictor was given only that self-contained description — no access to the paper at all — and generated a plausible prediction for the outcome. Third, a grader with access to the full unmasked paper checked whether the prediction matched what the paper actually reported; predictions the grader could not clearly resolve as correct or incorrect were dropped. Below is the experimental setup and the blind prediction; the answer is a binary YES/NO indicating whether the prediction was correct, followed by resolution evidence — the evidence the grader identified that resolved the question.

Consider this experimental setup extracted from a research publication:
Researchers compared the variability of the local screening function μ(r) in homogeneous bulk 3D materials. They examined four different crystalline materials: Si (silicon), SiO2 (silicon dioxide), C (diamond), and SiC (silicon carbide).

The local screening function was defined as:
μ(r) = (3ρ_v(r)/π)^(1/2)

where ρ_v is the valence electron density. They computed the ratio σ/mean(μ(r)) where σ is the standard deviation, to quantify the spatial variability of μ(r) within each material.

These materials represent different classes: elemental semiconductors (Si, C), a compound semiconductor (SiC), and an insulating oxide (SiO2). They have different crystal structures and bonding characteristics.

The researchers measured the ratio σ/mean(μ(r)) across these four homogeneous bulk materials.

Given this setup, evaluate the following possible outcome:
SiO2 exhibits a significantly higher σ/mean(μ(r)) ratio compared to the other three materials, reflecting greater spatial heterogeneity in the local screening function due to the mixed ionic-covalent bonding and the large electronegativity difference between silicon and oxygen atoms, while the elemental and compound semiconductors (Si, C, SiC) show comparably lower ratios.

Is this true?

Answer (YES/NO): NO